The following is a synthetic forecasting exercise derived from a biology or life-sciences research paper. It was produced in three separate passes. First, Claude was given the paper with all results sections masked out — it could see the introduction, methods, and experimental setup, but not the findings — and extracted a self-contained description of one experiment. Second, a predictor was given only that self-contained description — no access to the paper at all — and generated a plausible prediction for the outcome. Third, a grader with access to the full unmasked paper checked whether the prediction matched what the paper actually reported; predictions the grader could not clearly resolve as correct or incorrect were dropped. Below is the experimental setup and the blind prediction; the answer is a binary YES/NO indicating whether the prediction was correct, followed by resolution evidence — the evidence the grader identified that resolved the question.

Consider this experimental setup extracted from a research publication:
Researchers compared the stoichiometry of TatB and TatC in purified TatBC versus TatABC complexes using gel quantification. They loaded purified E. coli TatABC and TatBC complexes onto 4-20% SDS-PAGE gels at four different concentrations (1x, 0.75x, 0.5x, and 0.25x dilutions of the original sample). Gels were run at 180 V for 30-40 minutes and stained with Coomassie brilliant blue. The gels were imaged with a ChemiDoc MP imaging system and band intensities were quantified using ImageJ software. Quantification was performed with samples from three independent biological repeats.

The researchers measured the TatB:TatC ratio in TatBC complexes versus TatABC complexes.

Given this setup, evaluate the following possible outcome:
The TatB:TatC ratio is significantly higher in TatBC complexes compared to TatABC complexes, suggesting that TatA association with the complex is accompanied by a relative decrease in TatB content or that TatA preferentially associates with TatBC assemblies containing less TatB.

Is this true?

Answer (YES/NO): YES